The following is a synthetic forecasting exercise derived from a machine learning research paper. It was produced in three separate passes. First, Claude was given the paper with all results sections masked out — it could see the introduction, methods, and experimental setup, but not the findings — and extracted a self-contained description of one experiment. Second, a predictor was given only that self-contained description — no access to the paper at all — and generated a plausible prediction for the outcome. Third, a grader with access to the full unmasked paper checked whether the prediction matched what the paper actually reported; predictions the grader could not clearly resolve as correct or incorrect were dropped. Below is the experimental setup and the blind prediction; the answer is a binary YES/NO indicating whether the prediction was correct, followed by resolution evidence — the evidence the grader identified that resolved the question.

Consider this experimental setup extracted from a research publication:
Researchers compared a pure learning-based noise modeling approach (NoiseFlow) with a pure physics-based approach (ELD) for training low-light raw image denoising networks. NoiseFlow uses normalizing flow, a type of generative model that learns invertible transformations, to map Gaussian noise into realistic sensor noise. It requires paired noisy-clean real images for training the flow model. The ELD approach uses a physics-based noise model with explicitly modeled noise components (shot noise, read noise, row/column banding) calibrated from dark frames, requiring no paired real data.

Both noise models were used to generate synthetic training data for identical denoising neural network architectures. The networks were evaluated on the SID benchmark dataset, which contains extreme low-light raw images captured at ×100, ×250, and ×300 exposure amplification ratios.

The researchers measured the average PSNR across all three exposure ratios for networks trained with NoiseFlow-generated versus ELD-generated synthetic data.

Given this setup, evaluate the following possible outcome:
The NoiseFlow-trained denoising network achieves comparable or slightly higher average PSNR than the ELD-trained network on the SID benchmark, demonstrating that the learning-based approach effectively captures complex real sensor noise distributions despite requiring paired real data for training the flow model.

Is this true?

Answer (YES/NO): NO